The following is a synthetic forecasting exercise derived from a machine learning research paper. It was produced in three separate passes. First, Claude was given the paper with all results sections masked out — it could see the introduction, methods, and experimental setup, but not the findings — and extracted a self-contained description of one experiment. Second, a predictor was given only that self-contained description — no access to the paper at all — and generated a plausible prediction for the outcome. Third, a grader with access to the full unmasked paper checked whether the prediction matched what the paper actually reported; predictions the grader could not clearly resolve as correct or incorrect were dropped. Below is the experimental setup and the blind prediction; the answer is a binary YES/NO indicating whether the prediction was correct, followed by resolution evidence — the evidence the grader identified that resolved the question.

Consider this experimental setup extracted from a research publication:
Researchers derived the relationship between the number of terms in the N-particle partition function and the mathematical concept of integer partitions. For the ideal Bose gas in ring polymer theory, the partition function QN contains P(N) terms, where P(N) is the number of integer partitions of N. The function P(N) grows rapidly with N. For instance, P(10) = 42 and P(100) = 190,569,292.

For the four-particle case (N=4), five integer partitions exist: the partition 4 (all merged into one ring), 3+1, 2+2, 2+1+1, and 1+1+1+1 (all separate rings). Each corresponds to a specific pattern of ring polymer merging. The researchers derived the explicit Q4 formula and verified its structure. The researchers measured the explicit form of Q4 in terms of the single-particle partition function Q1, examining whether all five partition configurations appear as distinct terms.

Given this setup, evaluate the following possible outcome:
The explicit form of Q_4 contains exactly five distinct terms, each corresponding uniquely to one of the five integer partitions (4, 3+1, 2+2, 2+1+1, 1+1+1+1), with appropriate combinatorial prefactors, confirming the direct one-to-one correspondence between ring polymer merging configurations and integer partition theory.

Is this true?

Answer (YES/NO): YES